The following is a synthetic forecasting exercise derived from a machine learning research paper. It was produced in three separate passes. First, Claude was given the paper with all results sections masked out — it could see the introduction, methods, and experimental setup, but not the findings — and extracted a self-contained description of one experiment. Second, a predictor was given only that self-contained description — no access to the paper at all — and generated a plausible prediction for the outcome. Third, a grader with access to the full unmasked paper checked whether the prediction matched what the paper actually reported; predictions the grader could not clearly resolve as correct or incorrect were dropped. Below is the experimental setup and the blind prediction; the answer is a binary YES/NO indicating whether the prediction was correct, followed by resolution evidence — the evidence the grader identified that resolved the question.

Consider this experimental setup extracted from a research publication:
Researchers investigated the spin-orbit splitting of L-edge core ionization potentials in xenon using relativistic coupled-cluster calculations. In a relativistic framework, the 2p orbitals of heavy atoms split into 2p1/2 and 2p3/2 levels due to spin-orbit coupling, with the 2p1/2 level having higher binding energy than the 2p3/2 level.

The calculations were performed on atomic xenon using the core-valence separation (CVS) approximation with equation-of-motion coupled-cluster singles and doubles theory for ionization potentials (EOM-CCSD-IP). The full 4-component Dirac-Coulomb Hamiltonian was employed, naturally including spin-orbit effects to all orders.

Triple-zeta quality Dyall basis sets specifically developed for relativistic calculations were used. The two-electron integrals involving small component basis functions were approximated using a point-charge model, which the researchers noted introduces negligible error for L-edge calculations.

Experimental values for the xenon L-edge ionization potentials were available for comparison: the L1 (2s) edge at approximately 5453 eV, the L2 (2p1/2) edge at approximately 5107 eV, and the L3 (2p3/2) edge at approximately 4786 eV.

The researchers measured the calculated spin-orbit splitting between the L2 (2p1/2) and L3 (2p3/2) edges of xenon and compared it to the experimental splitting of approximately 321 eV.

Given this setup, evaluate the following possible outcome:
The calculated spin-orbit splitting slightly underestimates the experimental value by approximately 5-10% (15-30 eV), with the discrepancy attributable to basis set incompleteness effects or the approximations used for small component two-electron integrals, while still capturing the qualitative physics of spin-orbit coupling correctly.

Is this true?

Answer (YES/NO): NO